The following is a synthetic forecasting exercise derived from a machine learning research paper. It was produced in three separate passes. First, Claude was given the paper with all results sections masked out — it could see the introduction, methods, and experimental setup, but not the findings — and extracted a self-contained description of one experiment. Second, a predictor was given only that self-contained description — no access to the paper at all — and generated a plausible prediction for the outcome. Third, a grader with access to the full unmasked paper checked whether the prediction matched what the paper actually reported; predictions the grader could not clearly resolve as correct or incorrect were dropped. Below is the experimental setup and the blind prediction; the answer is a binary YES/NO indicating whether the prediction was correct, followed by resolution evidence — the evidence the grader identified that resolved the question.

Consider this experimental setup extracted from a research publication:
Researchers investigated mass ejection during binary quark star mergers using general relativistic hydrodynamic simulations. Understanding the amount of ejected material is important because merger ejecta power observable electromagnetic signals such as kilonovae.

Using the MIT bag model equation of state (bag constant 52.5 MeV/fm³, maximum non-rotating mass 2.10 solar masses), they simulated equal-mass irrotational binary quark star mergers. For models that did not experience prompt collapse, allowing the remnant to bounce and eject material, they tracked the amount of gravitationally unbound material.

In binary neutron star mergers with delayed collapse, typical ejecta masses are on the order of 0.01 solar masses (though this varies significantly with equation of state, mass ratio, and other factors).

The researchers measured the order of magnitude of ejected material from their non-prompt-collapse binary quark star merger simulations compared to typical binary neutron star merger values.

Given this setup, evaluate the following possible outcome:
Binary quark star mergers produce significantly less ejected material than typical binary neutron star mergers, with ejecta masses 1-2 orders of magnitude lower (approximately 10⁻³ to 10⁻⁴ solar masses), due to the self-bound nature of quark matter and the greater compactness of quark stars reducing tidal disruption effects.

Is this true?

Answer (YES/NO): NO